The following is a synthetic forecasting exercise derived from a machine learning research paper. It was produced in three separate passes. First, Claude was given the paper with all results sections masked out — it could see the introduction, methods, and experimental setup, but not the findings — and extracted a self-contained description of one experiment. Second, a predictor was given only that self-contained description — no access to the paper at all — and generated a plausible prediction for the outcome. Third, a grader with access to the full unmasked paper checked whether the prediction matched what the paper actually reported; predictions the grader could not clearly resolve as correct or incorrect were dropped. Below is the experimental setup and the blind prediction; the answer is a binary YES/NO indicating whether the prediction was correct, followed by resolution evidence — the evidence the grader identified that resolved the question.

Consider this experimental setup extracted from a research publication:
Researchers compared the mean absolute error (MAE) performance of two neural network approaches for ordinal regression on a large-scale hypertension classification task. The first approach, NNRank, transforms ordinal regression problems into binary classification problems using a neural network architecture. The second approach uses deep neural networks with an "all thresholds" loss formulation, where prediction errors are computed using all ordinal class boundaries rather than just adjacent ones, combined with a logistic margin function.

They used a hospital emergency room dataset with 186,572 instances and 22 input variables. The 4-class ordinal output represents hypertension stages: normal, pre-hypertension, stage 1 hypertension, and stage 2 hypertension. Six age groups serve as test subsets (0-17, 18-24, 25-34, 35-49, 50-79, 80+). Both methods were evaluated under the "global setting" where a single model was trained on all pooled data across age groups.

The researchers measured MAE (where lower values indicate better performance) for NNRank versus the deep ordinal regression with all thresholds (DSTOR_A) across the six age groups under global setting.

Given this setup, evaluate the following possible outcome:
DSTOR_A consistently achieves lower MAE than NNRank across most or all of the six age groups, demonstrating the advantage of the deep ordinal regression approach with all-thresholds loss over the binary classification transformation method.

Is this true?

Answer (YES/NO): NO